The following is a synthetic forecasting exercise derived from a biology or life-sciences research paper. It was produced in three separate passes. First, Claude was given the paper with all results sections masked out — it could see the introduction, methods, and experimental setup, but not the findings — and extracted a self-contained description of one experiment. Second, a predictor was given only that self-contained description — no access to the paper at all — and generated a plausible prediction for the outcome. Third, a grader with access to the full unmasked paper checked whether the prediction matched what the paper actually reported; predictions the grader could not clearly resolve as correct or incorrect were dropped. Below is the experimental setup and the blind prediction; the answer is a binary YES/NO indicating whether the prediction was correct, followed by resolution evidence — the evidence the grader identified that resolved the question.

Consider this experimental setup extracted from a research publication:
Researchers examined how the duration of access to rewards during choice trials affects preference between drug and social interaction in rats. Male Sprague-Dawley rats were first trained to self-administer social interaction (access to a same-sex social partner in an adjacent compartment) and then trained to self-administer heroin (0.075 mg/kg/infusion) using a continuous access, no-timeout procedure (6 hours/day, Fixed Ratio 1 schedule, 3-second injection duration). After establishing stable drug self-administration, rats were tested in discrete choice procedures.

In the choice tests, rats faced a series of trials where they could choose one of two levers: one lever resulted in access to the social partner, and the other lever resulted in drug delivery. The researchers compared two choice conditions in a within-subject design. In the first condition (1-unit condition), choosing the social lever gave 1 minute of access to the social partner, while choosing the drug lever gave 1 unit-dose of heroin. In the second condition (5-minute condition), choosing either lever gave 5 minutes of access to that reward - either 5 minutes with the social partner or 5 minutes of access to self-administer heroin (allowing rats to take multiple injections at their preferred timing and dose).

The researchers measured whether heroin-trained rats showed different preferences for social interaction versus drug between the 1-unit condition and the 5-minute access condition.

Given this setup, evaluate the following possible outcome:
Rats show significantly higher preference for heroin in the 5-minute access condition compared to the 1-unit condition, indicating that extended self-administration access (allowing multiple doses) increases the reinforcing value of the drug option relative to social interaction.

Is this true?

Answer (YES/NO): YES